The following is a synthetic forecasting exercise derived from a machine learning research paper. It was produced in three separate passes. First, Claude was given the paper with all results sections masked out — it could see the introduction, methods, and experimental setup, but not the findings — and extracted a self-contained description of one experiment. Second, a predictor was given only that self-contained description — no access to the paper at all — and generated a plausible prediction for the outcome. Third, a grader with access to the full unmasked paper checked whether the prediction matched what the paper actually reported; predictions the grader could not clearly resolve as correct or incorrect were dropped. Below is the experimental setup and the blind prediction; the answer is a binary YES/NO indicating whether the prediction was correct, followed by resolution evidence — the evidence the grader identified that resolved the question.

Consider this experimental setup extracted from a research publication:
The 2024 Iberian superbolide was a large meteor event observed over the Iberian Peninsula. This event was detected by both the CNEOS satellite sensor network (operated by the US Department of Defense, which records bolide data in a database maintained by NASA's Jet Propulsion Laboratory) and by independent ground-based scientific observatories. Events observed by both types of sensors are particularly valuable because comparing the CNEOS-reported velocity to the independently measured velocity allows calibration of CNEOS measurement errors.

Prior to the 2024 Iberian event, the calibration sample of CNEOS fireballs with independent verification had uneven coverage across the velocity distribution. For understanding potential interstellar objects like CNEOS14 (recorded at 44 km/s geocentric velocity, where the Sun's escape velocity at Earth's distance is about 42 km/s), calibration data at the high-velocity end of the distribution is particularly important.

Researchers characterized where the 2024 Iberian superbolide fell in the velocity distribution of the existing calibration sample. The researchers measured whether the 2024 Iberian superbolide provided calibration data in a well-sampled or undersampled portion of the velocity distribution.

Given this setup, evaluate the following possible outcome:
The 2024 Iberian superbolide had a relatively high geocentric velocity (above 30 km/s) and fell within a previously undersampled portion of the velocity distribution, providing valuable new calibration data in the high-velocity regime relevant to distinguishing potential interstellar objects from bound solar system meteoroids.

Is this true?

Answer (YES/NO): YES